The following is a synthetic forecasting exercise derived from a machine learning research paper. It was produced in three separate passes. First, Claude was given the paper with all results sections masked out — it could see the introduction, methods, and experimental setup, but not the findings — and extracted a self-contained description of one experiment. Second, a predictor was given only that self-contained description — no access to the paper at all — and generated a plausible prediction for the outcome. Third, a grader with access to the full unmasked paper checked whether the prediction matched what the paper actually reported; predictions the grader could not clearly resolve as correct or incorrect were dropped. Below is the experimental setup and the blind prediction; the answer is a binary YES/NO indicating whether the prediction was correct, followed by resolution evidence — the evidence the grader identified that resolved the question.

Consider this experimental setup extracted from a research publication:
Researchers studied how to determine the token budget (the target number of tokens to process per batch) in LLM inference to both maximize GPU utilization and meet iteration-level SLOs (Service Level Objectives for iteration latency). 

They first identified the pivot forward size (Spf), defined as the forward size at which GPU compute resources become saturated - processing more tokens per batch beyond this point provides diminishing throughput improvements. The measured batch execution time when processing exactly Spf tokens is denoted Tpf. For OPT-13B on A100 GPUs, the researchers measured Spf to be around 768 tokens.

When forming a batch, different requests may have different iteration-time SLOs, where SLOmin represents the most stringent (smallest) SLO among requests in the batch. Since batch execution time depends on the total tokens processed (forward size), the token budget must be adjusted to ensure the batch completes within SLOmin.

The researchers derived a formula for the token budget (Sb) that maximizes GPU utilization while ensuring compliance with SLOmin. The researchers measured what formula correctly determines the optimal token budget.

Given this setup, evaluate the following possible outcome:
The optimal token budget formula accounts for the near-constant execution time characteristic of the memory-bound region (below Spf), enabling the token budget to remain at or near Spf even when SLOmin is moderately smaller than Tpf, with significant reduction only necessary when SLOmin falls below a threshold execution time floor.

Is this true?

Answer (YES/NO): NO